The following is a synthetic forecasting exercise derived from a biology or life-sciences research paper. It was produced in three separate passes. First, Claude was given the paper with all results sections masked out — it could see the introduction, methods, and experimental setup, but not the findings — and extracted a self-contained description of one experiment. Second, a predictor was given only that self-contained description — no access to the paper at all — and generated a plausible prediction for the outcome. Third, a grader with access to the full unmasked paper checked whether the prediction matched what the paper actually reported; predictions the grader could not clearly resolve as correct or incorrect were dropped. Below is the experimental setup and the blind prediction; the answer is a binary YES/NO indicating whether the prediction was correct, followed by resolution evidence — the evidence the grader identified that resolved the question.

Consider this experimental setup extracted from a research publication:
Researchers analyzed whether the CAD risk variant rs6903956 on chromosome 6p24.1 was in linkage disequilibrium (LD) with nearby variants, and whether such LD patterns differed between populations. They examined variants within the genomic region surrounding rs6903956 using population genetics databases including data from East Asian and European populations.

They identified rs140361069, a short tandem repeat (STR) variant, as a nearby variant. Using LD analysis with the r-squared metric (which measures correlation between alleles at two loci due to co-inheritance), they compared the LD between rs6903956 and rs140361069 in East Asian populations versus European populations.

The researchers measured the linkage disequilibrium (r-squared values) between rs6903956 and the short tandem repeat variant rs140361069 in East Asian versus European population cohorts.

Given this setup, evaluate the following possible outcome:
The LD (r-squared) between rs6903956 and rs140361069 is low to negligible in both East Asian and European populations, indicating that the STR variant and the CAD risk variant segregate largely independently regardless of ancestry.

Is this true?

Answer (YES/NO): NO